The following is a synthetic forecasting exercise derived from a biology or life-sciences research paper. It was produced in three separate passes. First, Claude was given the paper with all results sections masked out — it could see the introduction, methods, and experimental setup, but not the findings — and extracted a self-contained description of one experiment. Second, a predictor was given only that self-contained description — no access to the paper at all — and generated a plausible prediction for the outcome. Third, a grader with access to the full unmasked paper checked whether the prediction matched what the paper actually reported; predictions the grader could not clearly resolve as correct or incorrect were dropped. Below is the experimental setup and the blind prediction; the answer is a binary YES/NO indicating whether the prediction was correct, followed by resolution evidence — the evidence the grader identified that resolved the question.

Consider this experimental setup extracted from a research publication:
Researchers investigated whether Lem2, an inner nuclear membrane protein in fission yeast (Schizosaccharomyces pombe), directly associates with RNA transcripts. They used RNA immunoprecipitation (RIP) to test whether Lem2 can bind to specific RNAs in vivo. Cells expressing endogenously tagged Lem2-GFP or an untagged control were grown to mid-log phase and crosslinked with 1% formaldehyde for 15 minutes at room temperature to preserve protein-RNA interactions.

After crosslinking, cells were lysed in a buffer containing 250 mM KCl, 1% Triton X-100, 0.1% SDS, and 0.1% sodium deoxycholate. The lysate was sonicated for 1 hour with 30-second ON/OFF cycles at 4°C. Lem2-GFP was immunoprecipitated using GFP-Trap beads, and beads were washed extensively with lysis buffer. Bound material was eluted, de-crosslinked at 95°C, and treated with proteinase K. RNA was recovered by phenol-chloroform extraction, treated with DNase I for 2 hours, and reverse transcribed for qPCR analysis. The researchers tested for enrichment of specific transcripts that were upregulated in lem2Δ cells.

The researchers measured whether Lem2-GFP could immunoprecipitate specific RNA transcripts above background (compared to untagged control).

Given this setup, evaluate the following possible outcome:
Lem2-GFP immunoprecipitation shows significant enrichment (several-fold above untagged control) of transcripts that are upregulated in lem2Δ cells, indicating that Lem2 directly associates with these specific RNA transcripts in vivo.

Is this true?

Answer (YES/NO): NO